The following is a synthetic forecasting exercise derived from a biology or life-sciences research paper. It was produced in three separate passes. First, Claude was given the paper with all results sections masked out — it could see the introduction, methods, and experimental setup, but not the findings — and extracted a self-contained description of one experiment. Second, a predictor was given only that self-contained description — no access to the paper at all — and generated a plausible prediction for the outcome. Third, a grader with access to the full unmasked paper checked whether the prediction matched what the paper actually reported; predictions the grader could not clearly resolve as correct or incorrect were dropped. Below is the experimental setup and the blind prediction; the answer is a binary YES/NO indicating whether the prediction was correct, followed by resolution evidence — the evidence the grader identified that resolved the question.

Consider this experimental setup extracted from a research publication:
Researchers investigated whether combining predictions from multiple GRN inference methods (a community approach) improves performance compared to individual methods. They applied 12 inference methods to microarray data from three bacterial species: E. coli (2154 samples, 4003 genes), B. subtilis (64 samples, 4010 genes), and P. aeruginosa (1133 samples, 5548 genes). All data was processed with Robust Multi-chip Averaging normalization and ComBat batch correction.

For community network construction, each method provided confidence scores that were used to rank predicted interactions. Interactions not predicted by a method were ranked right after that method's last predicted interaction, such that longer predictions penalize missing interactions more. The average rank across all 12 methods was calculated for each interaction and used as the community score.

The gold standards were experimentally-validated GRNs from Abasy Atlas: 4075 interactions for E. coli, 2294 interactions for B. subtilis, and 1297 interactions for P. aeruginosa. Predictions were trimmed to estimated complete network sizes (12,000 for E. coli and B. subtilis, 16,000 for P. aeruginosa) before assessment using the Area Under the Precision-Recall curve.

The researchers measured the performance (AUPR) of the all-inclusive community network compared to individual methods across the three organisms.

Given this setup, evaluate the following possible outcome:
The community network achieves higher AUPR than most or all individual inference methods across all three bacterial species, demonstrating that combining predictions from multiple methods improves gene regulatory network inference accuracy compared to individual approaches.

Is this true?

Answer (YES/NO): NO